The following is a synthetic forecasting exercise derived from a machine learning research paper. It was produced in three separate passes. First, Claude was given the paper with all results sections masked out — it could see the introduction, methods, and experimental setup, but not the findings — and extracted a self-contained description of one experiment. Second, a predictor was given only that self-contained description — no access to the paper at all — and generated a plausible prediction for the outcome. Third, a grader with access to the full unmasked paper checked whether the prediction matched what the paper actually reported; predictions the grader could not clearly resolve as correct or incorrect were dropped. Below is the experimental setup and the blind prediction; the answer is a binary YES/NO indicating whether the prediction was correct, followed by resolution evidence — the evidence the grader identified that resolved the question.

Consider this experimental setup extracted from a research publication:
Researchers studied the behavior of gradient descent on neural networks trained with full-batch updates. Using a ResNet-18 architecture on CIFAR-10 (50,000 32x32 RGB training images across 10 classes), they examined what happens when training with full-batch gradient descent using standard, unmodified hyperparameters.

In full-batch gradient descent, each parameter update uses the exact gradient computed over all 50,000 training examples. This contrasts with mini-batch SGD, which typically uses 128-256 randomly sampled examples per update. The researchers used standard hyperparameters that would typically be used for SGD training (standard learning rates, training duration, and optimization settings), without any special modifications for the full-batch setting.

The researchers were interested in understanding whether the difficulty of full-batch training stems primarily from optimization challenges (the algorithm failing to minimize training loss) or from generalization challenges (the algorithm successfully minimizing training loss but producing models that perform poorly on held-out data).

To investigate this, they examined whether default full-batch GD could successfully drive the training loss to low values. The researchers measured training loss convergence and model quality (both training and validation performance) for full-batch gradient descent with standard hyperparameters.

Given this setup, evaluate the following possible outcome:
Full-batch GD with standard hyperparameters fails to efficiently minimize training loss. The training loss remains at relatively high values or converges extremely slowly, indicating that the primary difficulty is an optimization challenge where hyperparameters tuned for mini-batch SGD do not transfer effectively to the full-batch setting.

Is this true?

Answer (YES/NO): YES